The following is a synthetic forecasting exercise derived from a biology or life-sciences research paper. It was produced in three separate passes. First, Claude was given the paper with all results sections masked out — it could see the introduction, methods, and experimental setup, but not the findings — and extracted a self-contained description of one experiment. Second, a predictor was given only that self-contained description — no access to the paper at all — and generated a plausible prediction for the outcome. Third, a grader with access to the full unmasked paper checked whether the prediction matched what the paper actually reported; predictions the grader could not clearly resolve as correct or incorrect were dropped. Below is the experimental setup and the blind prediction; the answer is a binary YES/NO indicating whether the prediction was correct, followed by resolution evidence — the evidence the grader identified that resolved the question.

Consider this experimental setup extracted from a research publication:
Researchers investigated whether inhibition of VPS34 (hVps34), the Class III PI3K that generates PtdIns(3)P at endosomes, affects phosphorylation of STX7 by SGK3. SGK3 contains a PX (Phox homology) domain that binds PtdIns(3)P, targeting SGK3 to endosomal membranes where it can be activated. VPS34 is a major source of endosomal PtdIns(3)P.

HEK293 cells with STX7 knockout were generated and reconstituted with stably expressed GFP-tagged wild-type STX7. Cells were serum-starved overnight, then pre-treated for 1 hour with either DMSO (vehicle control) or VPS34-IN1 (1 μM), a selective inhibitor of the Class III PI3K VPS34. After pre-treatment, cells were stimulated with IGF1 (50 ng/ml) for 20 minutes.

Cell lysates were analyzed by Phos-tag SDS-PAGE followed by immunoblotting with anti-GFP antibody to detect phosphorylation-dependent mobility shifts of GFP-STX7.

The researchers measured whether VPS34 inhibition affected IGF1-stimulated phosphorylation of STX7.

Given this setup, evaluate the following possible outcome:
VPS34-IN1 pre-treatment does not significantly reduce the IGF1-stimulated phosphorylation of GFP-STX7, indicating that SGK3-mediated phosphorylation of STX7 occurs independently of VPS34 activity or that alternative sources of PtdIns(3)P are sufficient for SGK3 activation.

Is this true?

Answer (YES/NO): NO